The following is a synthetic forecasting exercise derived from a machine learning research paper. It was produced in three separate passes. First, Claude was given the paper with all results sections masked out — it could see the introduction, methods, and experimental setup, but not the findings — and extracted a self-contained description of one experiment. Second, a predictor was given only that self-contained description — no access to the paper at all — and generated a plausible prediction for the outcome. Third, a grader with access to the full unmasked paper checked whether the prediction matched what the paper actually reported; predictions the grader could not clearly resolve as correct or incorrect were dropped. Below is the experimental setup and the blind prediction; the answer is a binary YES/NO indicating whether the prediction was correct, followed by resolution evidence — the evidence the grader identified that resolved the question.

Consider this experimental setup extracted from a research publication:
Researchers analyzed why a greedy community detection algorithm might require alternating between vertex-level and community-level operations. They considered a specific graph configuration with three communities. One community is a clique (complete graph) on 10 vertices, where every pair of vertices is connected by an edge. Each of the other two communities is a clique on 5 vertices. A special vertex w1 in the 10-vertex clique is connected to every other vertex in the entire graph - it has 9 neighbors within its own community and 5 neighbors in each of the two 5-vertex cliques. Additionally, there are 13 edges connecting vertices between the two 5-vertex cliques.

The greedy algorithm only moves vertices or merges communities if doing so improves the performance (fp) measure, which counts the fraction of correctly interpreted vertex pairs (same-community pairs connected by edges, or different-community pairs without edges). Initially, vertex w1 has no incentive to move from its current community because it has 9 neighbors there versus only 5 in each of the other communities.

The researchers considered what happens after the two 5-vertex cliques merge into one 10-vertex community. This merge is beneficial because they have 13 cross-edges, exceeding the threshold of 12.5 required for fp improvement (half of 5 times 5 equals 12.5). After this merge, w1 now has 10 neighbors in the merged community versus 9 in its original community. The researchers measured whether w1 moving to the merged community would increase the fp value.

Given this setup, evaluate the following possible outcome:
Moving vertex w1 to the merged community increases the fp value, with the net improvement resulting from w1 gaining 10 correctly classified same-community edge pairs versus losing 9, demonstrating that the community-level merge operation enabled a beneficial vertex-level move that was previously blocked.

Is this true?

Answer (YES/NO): YES